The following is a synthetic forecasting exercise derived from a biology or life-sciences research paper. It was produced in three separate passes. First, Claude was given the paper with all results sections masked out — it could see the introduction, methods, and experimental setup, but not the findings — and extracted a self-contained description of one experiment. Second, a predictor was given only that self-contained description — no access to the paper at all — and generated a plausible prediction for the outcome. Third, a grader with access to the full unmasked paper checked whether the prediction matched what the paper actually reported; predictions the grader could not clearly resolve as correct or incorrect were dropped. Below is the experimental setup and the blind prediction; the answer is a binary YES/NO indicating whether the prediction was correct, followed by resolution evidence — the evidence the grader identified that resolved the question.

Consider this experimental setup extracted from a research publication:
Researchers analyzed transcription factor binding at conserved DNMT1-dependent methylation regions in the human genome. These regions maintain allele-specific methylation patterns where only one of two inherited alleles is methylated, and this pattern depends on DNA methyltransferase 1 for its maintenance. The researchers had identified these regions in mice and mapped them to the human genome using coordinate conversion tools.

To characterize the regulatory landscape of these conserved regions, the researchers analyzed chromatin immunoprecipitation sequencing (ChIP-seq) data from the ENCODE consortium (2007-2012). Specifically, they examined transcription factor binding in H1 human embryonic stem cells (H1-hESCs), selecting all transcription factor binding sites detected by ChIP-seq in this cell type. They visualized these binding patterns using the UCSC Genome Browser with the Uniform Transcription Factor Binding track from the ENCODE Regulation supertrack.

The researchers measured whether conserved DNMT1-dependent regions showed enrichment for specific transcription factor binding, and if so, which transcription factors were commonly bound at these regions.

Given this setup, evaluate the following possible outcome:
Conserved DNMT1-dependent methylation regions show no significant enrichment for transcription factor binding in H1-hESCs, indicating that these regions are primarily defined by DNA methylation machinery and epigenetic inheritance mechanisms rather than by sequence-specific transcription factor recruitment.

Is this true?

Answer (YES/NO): NO